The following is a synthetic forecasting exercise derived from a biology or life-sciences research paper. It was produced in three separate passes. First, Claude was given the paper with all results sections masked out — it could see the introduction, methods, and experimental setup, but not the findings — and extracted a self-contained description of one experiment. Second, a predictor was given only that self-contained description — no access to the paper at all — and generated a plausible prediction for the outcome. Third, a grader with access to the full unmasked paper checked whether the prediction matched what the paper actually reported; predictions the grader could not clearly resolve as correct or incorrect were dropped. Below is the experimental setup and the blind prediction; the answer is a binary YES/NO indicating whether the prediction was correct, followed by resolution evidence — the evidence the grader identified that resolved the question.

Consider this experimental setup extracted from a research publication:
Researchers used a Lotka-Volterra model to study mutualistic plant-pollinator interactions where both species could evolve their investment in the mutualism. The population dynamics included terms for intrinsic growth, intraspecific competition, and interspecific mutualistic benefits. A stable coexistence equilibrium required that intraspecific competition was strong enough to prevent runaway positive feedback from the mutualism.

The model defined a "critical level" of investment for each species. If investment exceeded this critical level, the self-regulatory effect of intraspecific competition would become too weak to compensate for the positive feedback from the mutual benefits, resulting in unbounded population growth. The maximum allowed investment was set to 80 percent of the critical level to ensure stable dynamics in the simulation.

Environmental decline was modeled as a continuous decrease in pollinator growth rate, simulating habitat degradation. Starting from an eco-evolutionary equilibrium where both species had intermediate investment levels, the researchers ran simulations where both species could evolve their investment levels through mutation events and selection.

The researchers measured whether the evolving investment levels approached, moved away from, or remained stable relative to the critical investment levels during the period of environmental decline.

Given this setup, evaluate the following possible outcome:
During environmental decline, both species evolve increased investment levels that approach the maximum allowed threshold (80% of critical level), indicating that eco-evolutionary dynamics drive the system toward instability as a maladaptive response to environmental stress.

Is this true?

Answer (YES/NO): NO